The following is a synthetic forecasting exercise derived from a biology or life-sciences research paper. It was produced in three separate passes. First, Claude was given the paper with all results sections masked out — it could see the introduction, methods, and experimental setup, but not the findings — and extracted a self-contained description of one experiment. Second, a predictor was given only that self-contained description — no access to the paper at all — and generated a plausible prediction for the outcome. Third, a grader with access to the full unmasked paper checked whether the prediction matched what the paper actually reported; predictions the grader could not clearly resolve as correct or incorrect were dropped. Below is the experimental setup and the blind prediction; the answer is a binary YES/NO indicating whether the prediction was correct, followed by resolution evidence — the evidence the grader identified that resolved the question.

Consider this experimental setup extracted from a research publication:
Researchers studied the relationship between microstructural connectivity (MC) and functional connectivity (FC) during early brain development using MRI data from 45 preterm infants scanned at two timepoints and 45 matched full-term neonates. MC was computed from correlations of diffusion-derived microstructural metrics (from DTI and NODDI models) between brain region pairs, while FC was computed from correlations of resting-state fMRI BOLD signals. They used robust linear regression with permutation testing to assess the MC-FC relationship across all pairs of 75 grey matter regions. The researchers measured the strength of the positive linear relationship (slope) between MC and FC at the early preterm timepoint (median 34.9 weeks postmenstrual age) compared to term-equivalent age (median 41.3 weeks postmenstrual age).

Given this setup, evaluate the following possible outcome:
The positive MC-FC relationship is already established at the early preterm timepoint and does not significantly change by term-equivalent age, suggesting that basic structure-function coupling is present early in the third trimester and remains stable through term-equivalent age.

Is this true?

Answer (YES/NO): NO